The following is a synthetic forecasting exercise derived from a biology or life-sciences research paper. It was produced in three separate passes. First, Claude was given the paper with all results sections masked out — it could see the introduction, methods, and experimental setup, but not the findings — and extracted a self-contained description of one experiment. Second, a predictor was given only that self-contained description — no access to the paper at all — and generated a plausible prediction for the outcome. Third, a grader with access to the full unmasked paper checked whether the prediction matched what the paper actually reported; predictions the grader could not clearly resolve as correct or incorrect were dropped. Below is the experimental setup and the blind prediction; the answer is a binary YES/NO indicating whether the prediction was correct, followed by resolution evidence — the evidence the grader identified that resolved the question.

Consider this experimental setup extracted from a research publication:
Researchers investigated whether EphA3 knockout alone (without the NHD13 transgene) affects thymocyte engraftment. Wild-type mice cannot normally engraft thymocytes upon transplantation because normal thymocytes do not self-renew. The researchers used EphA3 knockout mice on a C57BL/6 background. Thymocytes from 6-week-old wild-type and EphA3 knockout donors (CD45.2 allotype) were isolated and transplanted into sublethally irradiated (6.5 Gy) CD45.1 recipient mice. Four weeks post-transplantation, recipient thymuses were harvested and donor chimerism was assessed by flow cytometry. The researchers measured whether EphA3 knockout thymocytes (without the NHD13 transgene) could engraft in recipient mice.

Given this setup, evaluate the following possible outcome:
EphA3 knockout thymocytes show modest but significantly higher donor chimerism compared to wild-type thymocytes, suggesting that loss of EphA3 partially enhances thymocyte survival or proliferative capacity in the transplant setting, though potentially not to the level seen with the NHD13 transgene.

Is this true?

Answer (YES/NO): NO